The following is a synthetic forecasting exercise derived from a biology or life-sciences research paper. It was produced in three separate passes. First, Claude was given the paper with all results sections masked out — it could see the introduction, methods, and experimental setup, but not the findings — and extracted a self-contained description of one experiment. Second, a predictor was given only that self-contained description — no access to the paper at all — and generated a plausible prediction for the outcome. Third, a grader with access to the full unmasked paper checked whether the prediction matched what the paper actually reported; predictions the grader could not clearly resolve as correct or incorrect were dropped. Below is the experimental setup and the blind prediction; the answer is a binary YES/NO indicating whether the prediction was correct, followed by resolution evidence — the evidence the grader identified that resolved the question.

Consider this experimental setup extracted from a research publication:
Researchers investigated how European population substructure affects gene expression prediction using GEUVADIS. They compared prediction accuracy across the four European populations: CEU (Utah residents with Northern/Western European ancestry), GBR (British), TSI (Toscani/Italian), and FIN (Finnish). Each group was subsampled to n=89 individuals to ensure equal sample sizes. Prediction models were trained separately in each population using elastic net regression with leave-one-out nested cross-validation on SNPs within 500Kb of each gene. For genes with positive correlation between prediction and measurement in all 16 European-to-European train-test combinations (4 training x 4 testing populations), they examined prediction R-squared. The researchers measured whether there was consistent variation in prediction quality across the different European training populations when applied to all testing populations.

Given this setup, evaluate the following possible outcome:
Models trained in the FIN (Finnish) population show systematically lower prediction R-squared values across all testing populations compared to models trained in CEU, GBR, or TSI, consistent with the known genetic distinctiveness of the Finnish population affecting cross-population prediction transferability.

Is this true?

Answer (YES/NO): NO